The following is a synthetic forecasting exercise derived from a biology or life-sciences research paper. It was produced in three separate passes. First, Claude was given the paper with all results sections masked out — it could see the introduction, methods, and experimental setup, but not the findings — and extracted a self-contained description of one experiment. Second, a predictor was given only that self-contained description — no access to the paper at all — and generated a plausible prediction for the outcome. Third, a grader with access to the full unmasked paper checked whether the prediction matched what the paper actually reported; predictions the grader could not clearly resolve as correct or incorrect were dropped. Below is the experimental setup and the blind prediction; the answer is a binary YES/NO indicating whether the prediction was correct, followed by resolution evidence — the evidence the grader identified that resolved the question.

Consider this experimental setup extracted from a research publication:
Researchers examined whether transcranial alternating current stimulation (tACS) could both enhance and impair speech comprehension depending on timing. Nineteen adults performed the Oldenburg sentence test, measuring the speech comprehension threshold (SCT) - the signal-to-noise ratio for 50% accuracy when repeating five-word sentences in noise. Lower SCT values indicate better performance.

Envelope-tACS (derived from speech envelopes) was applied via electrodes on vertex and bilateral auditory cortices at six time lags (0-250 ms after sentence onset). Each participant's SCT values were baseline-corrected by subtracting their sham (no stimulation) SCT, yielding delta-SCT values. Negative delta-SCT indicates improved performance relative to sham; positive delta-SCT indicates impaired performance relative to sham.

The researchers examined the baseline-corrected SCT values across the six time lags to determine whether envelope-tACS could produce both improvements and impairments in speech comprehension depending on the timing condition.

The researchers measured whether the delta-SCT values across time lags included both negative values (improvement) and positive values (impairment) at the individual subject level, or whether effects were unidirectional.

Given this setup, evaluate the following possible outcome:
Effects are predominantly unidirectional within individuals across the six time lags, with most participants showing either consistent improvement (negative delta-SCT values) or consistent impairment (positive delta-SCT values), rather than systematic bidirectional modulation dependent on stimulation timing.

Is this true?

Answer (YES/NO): NO